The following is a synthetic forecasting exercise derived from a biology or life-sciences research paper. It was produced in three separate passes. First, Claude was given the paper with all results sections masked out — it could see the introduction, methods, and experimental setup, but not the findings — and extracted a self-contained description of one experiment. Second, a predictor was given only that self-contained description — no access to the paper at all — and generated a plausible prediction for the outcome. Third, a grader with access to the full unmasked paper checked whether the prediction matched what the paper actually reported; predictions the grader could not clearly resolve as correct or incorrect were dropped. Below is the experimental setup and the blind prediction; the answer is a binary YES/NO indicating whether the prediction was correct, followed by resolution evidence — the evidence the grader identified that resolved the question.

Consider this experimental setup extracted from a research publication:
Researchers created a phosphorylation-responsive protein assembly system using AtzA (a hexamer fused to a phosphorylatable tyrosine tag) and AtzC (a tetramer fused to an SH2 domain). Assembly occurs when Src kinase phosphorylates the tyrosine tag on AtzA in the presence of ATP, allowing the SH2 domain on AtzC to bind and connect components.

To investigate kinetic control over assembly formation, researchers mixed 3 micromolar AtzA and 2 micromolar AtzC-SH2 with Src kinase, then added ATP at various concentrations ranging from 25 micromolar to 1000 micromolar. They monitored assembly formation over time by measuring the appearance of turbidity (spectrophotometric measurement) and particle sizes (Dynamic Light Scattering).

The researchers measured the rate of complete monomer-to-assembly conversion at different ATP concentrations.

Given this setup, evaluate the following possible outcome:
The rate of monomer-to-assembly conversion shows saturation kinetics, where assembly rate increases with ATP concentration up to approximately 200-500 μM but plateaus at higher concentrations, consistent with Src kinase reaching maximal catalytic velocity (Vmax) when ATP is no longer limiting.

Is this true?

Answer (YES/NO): YES